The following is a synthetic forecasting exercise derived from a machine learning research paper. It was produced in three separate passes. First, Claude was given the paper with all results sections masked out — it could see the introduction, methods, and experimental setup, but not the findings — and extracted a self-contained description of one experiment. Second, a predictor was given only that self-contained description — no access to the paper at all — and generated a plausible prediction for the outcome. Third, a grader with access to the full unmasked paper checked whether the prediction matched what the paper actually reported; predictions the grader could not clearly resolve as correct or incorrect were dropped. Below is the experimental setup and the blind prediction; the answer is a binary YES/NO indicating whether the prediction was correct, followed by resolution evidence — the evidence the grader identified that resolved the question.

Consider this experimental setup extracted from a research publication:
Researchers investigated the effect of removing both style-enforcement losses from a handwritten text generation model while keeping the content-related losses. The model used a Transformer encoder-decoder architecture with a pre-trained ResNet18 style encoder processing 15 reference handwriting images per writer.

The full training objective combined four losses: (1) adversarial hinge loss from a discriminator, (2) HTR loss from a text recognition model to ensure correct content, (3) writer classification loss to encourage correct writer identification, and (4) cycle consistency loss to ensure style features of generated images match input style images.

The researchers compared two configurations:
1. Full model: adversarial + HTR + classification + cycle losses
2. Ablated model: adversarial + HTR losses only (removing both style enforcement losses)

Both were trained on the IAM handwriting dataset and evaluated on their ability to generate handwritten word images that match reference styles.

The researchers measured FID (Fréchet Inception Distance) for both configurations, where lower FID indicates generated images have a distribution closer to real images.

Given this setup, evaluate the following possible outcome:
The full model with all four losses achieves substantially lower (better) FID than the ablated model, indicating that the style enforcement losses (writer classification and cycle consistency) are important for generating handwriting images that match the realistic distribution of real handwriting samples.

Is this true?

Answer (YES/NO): YES